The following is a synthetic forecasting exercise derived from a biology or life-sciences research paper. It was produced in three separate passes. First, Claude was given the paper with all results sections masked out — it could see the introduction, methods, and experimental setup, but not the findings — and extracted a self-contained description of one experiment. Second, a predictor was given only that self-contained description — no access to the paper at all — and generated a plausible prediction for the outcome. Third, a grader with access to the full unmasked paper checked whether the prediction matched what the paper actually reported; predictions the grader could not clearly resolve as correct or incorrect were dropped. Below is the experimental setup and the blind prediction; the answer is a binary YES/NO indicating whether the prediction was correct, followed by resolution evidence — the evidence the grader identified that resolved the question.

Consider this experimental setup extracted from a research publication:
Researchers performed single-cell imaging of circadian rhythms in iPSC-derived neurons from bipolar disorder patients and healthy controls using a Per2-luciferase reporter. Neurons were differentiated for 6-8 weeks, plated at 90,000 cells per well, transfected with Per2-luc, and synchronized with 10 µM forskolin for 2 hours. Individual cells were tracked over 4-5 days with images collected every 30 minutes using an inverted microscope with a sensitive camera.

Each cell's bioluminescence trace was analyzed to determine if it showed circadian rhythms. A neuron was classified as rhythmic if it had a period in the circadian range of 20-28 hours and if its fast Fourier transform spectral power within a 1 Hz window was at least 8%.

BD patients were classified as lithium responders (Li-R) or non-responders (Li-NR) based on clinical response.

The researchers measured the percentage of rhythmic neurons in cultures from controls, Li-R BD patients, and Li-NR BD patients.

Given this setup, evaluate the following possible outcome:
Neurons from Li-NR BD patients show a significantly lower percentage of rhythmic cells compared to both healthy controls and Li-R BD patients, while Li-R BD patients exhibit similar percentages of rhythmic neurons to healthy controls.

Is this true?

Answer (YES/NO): NO